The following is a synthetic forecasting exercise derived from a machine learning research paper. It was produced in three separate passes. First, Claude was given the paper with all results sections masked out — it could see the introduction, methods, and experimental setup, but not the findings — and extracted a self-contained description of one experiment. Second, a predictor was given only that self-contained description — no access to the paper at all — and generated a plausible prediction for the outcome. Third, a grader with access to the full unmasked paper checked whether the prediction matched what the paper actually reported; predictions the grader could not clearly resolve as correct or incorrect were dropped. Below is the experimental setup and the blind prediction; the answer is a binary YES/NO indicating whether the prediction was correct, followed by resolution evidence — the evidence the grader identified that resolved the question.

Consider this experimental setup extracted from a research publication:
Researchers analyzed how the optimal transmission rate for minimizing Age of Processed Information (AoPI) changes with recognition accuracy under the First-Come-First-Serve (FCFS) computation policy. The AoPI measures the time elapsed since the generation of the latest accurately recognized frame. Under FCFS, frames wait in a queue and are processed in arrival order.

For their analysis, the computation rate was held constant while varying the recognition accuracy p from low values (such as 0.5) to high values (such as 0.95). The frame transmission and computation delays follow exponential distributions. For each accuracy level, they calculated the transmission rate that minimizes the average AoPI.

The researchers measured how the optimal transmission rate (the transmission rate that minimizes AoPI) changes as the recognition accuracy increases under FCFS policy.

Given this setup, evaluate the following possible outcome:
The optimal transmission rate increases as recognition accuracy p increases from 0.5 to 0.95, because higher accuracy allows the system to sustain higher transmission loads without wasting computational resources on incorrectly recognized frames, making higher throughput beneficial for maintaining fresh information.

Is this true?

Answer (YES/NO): NO